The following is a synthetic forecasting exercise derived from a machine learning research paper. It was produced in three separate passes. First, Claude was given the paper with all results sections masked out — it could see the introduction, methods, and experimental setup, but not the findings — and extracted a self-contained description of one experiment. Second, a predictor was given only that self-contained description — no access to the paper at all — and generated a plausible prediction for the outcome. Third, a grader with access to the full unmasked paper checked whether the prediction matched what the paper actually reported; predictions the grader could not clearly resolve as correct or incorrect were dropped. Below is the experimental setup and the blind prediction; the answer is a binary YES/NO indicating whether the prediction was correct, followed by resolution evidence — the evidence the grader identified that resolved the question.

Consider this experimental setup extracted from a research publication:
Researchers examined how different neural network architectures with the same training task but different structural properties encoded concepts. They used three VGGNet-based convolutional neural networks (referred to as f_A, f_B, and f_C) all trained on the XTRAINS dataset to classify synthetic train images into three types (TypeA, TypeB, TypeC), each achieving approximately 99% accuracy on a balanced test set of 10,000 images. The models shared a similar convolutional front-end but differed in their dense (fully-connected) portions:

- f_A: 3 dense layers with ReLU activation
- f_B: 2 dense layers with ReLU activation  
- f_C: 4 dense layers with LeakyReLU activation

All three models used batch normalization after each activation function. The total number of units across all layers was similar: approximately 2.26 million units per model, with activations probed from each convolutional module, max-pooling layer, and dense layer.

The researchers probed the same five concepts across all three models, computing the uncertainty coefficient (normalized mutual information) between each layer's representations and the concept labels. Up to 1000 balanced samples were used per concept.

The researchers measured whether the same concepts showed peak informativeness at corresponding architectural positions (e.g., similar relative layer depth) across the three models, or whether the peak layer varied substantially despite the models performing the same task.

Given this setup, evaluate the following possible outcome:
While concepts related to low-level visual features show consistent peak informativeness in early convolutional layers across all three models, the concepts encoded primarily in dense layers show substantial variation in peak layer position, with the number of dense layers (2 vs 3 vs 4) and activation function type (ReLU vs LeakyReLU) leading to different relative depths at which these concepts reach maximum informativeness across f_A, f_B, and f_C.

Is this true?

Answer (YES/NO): NO